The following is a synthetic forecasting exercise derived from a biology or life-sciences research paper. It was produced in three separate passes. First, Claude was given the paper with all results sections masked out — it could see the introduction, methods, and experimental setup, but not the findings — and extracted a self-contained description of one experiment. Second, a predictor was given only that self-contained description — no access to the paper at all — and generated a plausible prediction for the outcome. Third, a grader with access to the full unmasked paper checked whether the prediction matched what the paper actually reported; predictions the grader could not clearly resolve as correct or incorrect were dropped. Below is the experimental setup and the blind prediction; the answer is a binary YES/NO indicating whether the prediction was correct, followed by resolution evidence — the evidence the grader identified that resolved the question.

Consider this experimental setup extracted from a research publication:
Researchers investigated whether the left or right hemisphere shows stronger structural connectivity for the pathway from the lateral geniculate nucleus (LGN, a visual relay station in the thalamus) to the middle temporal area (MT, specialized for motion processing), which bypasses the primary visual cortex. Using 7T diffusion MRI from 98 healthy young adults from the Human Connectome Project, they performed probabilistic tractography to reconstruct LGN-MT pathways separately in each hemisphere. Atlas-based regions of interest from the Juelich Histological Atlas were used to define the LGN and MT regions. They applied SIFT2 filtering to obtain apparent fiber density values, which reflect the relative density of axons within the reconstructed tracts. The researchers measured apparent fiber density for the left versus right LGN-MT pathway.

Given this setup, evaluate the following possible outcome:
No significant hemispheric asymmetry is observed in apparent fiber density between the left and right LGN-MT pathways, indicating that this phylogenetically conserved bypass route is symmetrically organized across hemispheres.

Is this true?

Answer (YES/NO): NO